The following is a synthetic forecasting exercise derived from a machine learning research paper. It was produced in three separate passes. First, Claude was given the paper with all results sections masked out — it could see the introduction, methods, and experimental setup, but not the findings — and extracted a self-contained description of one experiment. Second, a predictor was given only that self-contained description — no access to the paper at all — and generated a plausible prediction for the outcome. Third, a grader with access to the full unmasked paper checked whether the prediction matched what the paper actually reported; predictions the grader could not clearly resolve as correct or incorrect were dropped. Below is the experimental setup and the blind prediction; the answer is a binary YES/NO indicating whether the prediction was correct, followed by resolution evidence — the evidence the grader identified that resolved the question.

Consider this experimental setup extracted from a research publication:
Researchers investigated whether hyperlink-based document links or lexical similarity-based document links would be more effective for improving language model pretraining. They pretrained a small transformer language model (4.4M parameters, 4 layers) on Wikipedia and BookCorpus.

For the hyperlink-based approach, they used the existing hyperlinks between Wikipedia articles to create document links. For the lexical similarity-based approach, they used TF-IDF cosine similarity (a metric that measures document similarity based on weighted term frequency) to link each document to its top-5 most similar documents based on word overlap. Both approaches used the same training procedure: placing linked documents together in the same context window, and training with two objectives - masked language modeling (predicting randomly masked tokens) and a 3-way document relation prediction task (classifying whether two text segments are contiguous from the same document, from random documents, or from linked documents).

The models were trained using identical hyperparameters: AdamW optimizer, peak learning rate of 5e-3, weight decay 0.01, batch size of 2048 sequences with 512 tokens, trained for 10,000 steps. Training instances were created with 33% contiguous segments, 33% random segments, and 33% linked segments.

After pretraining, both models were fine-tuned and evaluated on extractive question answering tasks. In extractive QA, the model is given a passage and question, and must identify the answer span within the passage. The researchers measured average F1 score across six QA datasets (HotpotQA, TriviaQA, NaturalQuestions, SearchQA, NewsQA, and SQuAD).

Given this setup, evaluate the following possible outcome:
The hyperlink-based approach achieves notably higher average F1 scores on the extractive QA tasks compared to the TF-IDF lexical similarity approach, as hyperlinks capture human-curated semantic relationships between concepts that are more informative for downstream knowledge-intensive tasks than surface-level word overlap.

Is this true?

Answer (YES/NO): YES